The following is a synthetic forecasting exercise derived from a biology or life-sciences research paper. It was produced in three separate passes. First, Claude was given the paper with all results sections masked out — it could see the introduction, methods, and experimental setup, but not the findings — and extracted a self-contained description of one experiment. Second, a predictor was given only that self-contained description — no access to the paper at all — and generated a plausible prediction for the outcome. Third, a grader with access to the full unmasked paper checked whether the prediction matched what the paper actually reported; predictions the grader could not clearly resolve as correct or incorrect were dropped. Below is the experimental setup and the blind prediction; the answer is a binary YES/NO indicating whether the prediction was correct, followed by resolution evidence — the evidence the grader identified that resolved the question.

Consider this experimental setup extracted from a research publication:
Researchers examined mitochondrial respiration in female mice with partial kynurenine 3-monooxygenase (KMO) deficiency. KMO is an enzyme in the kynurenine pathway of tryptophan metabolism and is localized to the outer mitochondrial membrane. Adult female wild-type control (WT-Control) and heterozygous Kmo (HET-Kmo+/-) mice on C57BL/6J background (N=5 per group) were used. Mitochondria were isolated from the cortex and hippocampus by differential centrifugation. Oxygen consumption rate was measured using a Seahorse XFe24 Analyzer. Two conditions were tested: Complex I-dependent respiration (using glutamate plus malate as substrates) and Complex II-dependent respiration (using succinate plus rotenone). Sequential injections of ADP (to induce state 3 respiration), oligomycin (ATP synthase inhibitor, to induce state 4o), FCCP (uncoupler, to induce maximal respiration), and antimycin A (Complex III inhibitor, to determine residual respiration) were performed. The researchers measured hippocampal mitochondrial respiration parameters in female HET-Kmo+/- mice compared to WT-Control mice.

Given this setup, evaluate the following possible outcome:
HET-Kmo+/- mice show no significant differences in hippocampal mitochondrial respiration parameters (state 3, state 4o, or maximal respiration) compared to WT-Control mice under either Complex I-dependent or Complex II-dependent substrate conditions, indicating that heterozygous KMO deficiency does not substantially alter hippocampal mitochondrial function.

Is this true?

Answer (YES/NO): NO